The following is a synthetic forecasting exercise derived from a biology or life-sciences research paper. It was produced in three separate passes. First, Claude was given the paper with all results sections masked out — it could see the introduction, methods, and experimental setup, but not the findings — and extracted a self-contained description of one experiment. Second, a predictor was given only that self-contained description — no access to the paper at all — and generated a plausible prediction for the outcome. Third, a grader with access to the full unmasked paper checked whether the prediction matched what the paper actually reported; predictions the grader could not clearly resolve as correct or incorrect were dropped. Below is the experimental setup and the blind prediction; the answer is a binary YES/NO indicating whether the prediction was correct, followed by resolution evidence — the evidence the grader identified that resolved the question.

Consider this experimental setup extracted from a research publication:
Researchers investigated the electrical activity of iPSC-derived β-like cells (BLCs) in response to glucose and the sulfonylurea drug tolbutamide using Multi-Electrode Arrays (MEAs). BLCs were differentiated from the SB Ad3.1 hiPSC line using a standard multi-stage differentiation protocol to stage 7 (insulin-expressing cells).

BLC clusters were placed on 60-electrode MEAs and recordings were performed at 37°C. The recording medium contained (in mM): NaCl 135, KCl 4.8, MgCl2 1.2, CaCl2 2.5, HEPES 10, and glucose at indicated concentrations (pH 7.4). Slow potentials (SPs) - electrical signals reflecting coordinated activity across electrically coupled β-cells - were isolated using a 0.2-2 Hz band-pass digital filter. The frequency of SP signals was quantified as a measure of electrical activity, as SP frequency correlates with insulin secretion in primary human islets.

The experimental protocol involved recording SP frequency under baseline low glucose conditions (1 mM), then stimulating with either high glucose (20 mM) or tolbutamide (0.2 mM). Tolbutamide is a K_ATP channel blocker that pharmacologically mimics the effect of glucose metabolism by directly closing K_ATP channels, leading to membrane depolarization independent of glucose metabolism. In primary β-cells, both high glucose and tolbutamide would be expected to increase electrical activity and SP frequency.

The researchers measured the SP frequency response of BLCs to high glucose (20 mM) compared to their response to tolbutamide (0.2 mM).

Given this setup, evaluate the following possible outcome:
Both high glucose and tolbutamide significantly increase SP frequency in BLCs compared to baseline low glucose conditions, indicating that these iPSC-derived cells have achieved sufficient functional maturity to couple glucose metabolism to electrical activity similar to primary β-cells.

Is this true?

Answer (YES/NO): NO